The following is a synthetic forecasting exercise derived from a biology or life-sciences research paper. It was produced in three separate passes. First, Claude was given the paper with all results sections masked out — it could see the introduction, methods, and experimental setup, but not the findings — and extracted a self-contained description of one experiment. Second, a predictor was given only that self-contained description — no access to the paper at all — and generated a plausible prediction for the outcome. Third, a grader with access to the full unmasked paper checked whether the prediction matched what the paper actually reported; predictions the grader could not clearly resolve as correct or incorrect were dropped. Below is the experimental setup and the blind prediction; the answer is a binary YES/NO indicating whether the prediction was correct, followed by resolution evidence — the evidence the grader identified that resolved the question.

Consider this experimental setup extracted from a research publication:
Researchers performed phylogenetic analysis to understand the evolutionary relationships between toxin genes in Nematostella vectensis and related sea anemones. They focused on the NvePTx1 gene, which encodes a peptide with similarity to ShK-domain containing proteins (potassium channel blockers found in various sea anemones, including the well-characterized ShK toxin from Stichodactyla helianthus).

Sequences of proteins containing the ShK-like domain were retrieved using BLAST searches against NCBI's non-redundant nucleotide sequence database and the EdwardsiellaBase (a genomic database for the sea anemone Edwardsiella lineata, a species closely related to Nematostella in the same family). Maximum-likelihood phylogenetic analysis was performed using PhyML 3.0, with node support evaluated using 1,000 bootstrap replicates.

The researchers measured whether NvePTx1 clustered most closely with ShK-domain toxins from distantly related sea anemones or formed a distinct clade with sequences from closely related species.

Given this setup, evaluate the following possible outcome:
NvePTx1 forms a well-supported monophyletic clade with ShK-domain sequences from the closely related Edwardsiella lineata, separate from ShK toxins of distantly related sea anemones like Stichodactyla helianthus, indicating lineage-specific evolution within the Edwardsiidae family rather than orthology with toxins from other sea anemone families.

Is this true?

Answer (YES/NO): NO